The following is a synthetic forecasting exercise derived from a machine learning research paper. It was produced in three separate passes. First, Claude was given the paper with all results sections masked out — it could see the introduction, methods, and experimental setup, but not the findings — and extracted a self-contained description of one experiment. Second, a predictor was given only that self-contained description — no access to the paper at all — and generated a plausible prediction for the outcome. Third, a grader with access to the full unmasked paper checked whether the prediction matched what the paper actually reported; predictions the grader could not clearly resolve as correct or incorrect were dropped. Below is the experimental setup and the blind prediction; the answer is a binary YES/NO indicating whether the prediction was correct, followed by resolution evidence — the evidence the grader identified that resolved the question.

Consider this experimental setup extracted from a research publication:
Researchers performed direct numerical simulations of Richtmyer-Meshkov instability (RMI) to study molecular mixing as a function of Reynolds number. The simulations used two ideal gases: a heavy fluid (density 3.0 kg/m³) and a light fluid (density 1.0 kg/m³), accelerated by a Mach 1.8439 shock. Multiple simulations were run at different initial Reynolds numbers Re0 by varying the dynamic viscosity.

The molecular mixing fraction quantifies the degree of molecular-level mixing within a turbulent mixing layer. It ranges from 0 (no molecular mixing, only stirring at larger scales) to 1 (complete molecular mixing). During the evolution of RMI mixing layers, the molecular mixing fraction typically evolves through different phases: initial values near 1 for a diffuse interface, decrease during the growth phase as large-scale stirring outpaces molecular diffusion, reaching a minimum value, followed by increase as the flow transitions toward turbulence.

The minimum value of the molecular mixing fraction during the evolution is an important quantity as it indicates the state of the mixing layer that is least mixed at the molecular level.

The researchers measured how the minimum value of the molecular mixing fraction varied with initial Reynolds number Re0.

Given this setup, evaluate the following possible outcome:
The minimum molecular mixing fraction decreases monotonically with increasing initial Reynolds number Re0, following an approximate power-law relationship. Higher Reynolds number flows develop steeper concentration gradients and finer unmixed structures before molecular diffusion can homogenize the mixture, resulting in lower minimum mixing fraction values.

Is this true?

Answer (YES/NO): NO